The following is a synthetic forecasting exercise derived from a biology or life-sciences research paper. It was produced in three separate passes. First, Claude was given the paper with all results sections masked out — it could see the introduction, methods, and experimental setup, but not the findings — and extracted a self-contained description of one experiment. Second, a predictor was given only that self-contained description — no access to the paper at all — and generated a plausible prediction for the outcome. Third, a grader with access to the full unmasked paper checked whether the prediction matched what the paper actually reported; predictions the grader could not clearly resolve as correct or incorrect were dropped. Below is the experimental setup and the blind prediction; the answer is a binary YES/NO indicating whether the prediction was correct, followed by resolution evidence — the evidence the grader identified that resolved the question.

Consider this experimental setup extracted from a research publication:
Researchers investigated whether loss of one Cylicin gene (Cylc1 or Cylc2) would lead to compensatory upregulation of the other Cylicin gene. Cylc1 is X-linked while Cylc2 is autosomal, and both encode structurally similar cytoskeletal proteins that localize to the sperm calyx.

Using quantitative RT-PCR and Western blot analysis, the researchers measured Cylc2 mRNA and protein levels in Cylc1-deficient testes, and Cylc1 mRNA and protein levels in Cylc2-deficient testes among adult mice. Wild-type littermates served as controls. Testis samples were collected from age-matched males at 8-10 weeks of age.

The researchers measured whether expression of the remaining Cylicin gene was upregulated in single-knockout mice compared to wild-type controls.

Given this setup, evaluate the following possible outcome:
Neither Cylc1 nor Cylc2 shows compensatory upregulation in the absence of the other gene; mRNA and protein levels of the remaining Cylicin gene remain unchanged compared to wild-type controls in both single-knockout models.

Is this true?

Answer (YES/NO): YES